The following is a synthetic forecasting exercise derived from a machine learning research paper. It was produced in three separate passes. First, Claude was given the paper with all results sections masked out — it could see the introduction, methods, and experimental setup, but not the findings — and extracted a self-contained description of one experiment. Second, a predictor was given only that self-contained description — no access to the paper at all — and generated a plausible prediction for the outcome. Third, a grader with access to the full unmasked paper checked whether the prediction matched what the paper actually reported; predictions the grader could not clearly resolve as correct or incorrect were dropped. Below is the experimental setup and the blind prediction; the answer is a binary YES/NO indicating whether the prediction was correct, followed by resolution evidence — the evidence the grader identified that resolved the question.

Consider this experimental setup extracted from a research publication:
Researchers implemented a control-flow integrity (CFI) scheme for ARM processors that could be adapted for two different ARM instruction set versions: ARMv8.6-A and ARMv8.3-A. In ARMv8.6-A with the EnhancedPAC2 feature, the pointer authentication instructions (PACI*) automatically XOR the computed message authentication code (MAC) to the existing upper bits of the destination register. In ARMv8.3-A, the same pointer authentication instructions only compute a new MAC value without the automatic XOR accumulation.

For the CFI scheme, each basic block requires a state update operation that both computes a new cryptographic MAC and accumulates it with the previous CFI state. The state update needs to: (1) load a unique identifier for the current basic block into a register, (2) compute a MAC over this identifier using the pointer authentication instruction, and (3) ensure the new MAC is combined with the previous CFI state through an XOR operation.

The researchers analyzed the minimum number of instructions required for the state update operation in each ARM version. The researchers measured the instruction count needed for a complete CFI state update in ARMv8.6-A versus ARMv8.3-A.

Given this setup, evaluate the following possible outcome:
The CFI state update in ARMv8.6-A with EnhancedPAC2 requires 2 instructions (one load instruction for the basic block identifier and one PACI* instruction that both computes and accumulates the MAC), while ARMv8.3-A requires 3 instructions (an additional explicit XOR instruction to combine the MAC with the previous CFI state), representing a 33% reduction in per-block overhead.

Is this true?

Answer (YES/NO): YES